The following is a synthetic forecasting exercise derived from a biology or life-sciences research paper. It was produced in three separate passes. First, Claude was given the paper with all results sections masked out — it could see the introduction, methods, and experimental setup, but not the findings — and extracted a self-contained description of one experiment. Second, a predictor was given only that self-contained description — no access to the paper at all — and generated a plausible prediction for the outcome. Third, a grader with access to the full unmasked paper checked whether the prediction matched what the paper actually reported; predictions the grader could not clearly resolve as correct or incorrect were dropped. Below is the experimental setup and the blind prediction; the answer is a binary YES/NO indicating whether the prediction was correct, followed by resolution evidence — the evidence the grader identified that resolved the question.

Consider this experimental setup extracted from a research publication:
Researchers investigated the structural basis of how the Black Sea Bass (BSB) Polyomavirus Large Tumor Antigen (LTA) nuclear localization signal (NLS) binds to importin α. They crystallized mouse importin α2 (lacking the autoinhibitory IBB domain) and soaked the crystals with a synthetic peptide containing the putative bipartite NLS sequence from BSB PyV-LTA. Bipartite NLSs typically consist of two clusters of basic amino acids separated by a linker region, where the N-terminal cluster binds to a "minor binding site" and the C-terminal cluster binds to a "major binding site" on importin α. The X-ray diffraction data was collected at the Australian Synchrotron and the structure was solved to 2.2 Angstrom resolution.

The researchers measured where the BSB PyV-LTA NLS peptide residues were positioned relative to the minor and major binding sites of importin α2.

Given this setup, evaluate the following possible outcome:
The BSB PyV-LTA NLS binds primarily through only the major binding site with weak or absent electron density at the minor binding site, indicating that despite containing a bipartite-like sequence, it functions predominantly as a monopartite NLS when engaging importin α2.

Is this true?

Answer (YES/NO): NO